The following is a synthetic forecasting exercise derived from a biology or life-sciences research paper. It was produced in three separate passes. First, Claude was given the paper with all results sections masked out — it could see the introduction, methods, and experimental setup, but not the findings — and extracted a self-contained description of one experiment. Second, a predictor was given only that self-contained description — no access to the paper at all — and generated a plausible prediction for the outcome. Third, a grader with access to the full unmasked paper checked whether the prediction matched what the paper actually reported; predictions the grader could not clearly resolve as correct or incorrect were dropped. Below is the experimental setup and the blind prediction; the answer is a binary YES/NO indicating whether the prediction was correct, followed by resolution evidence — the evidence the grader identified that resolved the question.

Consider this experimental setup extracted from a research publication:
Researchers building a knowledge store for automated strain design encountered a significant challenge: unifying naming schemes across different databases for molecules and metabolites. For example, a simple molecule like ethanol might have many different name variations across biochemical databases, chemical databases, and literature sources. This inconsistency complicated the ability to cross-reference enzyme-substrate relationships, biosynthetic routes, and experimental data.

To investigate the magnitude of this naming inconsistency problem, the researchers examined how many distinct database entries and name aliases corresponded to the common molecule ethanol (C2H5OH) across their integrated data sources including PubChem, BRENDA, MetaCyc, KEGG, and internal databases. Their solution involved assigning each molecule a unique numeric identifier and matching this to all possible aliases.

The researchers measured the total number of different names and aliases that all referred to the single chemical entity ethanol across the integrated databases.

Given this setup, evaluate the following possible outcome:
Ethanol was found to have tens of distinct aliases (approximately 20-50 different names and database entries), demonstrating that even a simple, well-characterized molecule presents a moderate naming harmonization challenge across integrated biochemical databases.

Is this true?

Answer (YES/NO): NO